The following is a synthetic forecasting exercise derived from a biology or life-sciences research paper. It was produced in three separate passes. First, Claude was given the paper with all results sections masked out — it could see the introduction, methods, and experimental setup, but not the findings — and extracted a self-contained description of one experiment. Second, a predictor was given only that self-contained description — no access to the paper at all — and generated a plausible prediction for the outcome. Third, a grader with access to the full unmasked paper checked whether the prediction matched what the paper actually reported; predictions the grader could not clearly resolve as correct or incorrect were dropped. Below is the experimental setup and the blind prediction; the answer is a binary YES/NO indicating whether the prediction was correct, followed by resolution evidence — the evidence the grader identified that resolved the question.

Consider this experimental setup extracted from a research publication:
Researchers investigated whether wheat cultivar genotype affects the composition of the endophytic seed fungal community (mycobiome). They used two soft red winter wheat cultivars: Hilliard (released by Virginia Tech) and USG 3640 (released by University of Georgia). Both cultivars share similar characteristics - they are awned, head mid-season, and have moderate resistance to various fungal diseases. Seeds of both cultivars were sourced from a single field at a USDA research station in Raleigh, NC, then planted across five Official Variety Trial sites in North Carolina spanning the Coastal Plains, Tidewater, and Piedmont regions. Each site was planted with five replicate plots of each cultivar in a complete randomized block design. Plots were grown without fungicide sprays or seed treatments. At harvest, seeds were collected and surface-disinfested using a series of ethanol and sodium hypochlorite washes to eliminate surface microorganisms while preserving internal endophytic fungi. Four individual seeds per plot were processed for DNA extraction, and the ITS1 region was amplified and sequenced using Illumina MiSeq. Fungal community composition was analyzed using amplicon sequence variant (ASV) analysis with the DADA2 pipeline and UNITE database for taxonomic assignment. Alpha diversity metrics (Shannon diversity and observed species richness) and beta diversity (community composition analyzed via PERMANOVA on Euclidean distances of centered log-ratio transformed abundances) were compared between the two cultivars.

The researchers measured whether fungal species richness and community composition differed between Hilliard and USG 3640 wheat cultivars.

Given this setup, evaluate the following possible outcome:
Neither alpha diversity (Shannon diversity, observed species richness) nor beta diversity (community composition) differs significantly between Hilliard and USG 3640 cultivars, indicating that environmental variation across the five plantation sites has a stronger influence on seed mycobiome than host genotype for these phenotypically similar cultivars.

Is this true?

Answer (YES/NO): NO